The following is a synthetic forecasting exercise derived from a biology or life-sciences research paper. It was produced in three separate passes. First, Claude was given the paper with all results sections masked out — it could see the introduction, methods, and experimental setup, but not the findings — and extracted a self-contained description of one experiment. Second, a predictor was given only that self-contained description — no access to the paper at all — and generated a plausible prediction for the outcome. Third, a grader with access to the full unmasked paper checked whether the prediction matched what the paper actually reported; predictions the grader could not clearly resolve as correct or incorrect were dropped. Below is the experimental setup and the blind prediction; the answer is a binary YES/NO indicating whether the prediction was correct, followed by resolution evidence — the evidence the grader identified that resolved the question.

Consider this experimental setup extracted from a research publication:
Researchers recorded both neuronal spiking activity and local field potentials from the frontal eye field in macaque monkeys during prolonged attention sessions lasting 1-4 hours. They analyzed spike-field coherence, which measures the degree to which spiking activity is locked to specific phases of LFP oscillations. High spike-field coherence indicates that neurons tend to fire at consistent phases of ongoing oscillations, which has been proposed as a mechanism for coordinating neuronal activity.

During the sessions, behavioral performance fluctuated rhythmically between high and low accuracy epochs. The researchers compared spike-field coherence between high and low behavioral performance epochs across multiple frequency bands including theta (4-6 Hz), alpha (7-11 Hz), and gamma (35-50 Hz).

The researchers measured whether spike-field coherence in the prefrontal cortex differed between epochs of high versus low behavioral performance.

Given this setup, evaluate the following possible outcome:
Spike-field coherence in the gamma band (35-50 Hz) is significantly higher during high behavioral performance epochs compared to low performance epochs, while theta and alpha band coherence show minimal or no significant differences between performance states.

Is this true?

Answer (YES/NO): NO